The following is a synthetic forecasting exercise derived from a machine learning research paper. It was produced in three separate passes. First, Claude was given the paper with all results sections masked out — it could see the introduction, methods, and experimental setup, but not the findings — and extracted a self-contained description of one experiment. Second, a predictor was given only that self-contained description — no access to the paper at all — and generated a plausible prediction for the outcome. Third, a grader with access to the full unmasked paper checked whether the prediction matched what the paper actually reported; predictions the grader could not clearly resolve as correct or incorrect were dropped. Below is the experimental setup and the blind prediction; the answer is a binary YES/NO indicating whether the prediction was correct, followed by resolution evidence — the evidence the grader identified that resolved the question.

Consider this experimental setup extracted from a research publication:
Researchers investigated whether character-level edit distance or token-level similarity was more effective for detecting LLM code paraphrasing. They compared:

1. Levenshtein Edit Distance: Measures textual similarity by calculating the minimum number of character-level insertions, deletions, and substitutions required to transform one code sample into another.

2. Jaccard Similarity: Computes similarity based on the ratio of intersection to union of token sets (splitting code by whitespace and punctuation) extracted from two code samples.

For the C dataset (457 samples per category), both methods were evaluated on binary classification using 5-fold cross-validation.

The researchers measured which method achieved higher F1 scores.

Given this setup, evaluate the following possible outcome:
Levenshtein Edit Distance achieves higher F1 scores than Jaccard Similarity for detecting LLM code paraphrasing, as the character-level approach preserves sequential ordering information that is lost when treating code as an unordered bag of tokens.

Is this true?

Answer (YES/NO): NO